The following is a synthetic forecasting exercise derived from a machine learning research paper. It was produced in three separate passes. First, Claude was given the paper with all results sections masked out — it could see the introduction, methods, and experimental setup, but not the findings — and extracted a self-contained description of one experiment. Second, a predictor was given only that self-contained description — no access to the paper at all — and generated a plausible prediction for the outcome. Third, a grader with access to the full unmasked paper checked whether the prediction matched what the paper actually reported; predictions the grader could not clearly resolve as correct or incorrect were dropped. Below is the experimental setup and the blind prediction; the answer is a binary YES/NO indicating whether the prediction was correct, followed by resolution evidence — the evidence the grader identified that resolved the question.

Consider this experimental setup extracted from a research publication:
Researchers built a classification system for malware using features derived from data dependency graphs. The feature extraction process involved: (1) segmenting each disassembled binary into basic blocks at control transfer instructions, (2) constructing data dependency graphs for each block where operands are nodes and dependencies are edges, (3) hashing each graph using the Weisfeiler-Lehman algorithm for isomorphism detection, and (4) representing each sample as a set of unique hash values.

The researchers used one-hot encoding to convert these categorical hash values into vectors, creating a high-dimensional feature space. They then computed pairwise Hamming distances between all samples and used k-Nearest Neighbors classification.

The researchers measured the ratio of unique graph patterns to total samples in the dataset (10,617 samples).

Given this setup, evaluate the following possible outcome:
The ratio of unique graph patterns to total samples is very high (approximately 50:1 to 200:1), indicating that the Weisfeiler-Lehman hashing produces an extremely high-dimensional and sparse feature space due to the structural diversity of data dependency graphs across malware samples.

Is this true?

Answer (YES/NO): NO